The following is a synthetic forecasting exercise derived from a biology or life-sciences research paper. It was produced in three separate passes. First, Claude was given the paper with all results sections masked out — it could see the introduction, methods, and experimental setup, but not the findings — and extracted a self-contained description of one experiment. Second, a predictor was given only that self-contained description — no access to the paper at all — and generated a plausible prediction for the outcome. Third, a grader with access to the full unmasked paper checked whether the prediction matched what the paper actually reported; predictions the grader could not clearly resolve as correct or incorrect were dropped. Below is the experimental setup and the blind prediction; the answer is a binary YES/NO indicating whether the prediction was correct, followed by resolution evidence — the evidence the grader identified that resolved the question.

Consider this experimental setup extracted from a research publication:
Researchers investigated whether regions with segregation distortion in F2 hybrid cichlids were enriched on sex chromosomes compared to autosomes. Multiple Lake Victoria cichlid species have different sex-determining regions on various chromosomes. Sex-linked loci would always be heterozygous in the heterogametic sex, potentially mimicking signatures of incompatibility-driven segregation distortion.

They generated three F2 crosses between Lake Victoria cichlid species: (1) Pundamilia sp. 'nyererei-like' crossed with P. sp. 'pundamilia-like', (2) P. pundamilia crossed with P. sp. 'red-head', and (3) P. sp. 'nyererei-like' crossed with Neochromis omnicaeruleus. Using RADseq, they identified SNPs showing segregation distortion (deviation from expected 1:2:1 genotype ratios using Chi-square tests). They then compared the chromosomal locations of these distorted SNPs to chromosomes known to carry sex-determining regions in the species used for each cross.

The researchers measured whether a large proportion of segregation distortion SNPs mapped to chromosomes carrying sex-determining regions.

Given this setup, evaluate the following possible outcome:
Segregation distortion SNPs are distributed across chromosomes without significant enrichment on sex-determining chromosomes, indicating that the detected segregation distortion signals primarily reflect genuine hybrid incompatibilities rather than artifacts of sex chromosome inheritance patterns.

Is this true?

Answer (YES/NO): NO